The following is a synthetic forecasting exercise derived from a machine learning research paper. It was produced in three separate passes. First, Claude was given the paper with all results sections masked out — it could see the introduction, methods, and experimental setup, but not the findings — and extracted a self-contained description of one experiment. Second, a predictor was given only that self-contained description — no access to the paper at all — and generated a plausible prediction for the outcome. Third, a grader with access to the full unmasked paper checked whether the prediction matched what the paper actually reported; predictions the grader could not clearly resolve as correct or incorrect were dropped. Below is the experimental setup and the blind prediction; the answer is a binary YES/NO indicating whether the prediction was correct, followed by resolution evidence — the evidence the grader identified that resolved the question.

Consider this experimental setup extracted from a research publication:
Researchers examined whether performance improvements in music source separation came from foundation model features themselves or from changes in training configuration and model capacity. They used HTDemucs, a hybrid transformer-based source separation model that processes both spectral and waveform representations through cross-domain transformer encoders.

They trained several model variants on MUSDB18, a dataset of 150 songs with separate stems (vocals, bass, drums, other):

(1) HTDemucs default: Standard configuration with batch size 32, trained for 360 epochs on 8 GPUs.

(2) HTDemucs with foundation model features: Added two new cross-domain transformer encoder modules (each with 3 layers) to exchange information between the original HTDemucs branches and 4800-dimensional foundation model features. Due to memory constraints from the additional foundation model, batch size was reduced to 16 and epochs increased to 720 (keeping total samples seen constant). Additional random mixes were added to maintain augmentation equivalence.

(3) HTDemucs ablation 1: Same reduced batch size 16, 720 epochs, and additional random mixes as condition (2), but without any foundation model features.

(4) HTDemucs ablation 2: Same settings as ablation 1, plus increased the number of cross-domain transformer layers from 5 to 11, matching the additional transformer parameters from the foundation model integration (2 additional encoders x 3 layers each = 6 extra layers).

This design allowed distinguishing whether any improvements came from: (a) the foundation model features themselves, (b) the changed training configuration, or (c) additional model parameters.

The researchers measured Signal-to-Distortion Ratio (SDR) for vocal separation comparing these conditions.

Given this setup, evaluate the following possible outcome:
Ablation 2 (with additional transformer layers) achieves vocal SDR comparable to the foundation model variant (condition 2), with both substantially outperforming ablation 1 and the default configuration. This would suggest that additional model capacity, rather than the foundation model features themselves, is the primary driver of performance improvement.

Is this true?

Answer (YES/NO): NO